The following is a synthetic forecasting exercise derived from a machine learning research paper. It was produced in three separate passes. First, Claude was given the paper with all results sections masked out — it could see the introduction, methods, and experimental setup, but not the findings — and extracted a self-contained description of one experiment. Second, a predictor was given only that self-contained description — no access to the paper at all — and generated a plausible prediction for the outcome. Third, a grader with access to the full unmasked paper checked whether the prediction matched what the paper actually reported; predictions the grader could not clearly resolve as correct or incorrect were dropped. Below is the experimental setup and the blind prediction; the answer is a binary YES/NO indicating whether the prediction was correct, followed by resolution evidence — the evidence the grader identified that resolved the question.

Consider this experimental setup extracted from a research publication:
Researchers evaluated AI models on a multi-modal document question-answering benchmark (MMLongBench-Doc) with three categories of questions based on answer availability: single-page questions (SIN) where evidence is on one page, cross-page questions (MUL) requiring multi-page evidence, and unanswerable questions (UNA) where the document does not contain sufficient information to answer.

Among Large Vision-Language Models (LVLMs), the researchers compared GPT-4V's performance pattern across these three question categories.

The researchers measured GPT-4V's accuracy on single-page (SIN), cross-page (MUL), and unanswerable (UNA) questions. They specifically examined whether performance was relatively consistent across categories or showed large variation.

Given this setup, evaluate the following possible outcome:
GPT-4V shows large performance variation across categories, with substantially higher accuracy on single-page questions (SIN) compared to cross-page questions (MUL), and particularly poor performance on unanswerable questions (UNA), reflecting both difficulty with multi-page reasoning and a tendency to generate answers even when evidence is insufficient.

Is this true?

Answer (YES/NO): NO